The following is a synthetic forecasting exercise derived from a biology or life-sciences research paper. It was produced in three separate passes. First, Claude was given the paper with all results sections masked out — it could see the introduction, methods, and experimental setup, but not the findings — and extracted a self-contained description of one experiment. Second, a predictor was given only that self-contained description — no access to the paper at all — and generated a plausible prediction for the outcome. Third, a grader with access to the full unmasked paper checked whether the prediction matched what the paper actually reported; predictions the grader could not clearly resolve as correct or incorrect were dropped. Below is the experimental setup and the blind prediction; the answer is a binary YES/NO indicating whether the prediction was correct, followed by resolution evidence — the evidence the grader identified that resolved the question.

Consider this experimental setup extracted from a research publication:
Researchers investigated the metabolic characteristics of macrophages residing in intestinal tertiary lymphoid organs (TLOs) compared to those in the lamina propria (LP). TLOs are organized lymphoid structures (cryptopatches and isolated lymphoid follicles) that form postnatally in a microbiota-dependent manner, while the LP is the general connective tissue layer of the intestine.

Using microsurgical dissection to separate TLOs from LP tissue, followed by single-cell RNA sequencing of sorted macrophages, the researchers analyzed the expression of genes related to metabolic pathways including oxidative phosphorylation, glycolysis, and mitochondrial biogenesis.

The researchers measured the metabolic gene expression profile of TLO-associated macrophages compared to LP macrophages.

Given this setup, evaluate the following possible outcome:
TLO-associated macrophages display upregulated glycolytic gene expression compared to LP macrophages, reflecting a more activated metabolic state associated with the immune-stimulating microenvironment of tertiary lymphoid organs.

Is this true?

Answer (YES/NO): NO